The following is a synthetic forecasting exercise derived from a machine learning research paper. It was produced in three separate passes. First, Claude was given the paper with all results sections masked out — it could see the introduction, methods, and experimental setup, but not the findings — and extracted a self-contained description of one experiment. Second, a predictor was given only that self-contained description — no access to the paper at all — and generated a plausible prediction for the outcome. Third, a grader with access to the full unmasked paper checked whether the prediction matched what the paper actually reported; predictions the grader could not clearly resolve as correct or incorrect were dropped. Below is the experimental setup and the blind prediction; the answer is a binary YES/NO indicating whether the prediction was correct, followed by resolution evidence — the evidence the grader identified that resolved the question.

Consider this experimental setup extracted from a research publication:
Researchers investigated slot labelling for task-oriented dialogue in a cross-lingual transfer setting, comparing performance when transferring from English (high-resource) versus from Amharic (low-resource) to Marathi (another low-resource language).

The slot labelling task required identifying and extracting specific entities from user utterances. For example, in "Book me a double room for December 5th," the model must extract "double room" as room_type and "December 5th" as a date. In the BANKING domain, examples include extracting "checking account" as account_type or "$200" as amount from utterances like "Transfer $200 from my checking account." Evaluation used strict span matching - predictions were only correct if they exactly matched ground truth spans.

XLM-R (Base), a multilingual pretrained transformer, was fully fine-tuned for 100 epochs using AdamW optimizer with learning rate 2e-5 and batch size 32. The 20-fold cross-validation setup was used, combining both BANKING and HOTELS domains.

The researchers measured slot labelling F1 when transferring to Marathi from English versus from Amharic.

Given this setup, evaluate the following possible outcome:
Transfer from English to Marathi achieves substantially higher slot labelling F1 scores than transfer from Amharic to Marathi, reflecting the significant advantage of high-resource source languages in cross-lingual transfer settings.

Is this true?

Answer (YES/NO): NO